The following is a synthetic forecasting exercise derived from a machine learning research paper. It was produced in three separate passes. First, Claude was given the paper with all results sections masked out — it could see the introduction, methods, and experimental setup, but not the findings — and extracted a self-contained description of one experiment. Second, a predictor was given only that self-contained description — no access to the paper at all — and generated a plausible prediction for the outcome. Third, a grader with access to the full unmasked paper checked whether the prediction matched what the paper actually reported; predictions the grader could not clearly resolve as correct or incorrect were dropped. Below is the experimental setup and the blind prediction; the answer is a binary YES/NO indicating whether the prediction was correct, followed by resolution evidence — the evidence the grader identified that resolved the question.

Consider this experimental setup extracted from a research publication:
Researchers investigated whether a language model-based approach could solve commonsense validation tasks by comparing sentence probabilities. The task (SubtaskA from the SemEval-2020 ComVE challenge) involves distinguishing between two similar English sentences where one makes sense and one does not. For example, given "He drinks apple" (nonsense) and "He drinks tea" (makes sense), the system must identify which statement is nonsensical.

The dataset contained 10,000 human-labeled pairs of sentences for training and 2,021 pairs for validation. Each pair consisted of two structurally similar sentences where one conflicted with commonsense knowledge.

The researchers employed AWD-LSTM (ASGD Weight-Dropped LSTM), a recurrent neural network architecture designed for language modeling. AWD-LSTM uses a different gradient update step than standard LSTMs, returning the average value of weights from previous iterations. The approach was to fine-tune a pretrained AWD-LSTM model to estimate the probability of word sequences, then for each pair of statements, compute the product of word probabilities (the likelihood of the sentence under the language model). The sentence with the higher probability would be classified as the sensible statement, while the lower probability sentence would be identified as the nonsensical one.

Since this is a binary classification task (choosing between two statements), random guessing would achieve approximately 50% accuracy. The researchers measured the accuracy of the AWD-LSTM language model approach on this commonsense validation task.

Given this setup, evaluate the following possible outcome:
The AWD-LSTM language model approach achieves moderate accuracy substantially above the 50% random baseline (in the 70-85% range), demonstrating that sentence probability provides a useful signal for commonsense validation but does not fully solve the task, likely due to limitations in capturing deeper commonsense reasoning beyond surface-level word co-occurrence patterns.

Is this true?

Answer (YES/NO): NO